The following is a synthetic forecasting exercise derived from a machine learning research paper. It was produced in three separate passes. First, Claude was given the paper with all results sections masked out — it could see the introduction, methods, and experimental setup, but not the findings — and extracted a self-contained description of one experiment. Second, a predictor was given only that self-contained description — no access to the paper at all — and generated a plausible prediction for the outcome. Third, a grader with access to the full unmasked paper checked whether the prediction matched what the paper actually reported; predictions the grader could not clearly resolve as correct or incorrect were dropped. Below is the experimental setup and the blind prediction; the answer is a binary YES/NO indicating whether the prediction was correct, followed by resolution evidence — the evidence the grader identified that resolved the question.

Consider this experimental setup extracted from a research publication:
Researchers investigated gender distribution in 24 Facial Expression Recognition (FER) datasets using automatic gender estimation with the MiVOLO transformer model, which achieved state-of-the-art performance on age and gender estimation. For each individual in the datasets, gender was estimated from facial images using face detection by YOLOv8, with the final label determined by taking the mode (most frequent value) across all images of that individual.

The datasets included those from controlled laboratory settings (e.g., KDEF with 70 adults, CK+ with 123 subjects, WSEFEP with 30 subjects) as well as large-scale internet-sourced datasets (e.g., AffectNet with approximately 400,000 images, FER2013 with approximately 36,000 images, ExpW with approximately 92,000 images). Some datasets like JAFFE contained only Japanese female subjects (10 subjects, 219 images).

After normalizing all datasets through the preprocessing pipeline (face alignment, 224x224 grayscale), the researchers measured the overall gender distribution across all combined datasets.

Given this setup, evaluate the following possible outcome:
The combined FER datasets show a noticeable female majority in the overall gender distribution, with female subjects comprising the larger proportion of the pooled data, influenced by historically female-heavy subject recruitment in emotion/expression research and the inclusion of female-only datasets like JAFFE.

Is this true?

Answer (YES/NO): NO